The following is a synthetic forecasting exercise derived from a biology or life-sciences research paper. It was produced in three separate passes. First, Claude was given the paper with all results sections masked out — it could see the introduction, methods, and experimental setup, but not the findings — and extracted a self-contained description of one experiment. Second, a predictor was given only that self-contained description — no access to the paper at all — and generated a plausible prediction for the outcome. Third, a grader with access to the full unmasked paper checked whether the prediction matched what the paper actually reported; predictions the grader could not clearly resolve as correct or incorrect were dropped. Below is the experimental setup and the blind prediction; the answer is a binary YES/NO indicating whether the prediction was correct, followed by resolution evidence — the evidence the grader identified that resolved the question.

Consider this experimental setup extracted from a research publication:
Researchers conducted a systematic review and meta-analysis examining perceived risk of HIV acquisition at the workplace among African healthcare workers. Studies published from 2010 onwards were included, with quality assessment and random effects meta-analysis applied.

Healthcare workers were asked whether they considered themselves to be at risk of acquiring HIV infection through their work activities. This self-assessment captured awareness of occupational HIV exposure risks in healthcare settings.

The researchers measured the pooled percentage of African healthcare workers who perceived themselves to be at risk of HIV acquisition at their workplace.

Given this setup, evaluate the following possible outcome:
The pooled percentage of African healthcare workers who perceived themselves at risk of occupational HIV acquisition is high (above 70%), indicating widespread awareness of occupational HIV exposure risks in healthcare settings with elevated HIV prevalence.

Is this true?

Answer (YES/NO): YES